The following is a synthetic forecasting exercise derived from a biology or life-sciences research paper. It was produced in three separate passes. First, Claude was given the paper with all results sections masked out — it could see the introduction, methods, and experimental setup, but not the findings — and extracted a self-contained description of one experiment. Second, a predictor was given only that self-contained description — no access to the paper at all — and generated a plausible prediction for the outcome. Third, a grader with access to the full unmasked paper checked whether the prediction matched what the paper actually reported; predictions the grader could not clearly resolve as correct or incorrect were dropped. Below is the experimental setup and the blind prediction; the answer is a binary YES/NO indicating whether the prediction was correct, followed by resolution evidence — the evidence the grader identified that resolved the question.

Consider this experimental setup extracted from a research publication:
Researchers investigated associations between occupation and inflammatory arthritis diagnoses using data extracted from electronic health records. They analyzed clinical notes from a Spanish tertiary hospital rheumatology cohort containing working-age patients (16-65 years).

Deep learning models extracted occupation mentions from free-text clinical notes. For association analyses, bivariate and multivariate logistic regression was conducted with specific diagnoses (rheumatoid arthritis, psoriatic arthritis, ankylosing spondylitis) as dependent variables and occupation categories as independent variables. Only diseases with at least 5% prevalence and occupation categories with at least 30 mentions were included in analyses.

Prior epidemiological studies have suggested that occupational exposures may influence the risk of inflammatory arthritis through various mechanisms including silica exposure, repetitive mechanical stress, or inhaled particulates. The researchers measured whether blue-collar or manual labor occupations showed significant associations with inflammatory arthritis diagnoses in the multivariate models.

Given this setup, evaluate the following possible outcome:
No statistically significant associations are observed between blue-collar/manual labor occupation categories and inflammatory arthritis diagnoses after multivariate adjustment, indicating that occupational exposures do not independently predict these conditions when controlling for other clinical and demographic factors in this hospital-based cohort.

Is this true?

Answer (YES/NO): YES